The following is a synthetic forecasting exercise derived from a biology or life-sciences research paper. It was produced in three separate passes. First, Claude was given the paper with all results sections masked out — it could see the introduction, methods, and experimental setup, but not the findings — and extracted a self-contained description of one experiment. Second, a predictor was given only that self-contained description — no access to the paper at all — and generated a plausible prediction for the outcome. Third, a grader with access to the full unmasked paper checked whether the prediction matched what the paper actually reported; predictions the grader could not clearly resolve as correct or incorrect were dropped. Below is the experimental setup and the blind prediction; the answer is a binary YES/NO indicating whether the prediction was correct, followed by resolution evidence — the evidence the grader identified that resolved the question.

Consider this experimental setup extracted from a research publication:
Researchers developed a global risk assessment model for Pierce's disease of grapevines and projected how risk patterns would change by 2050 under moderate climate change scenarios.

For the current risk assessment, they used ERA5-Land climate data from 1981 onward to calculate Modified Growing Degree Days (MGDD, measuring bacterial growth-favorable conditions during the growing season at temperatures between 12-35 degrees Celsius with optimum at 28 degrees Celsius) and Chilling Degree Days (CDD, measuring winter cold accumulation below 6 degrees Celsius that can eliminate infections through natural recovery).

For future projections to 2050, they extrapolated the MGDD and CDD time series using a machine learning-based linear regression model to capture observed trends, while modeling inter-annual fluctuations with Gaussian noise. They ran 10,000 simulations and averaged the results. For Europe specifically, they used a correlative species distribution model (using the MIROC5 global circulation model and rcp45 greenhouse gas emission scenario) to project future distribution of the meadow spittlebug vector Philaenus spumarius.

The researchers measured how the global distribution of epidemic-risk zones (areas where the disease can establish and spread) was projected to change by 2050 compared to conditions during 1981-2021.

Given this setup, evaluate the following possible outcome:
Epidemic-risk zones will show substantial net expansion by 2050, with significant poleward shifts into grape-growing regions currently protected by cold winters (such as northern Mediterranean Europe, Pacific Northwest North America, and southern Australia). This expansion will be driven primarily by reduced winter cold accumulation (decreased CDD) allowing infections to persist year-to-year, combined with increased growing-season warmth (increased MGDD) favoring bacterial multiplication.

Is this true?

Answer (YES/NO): NO